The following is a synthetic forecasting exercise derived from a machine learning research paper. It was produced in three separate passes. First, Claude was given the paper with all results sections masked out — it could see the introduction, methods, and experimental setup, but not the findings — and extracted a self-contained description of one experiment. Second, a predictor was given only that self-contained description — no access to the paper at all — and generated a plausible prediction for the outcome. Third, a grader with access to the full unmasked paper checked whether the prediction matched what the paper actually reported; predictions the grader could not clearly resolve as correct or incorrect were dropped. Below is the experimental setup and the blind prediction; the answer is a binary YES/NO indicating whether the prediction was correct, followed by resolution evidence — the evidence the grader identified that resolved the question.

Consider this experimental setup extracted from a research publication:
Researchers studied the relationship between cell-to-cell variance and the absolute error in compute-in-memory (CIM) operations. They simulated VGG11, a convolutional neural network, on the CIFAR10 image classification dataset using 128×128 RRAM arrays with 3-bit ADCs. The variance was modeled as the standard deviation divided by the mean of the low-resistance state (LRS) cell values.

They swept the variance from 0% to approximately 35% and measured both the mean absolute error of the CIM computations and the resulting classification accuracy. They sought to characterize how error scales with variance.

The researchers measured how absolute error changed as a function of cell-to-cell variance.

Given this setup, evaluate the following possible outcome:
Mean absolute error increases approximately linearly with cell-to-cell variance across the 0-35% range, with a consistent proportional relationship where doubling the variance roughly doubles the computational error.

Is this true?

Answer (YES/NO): YES